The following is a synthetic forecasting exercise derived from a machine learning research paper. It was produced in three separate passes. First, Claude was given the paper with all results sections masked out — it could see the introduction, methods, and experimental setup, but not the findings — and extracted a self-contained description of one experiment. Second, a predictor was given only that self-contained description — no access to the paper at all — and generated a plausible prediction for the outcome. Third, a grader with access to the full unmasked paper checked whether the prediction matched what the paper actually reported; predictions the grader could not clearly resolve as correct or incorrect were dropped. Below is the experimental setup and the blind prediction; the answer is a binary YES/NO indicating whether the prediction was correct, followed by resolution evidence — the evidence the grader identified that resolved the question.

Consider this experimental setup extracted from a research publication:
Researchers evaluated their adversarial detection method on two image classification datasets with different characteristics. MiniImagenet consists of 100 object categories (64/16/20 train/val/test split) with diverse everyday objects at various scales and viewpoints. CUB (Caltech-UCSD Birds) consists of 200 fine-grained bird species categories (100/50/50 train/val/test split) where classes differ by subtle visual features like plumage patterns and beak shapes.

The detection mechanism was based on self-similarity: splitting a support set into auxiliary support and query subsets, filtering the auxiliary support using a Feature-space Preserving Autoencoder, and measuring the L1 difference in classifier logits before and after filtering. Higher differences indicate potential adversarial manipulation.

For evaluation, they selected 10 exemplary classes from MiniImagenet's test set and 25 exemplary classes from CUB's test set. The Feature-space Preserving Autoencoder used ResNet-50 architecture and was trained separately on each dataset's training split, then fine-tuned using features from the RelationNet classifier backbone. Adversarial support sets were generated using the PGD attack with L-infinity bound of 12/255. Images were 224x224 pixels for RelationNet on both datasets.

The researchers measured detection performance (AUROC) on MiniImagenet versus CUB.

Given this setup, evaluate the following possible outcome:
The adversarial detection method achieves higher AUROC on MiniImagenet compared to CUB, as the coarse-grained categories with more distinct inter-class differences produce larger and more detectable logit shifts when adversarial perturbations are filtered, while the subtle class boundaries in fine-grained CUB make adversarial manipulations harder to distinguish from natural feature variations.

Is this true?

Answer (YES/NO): YES